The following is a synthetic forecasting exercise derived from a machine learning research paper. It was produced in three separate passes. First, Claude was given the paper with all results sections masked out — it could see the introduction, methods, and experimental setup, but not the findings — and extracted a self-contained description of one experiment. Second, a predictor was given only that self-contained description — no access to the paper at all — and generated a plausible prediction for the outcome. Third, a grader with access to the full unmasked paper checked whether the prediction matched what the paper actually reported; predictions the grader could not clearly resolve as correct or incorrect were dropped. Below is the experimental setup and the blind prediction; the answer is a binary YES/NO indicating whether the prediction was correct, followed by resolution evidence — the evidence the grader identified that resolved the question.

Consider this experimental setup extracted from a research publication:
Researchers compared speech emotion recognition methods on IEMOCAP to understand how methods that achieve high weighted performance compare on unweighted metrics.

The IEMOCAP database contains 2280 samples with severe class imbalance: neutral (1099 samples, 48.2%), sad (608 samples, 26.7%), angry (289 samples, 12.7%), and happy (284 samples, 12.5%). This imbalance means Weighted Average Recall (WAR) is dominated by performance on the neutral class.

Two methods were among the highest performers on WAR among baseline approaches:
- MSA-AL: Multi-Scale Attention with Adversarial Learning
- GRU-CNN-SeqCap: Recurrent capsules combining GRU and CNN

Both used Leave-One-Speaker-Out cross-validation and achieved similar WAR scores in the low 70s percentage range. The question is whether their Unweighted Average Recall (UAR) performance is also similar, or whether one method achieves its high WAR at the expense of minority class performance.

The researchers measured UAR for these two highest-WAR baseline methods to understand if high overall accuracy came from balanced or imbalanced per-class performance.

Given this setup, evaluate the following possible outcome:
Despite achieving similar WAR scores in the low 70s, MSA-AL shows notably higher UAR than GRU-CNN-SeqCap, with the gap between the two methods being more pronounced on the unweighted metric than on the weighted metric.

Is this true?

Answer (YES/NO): NO